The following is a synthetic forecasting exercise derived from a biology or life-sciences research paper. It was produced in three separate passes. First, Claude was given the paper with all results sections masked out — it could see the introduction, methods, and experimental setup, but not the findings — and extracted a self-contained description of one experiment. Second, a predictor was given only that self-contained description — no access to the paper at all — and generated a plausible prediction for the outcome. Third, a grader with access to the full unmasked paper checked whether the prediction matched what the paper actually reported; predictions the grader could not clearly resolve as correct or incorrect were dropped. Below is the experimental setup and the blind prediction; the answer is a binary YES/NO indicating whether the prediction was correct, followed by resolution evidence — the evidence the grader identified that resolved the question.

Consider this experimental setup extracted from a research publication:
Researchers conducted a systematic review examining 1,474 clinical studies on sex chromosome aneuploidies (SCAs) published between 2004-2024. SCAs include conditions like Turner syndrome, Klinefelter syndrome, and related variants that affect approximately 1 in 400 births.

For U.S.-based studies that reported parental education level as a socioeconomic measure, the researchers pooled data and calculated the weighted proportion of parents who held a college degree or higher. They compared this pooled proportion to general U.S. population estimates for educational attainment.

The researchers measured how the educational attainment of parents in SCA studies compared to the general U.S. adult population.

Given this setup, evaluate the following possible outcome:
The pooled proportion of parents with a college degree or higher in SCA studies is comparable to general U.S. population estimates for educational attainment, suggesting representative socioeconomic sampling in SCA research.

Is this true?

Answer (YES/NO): NO